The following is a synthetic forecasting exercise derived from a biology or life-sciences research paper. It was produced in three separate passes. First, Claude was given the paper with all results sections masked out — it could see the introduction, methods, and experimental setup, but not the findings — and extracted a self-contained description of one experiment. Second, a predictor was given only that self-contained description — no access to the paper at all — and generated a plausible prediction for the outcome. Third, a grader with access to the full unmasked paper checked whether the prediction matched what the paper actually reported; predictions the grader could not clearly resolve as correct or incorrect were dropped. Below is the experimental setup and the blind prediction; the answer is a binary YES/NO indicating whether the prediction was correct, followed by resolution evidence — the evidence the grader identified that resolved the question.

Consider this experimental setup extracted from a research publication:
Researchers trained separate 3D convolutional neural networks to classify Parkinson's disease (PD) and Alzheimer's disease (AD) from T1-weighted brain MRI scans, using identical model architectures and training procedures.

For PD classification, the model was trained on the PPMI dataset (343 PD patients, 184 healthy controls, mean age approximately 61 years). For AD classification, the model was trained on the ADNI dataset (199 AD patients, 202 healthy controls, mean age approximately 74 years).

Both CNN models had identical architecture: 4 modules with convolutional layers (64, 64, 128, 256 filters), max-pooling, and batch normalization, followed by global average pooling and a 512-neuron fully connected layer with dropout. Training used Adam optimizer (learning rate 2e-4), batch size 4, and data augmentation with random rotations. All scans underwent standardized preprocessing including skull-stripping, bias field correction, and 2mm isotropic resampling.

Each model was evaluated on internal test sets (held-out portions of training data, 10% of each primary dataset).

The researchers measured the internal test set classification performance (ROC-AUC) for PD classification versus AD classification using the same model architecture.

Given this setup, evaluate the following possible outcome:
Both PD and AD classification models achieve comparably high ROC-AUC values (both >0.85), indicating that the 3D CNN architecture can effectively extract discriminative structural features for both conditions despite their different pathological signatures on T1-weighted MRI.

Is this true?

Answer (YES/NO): NO